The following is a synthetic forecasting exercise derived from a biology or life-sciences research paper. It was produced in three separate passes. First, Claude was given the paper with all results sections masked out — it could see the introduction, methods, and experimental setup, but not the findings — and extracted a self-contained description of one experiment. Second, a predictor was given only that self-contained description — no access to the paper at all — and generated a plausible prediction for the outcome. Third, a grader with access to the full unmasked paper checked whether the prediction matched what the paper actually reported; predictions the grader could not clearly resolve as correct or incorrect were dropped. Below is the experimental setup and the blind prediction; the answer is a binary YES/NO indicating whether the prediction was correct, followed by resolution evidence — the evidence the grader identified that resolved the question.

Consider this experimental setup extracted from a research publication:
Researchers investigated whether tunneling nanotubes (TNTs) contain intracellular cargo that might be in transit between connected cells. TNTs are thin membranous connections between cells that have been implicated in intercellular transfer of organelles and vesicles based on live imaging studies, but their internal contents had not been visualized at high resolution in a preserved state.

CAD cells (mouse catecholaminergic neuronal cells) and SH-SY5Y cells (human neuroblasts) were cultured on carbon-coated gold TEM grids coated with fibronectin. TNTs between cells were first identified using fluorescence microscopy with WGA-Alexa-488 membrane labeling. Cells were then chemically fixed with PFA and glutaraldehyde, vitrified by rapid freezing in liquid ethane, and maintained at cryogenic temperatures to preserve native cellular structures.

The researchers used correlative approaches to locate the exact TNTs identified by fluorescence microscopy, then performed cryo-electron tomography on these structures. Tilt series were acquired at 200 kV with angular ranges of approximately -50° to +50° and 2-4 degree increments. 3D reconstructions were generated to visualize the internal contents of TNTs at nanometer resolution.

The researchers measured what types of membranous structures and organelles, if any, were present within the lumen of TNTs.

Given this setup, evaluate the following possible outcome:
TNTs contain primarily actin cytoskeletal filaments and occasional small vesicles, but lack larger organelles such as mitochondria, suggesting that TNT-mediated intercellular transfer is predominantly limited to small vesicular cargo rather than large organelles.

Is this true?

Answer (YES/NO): NO